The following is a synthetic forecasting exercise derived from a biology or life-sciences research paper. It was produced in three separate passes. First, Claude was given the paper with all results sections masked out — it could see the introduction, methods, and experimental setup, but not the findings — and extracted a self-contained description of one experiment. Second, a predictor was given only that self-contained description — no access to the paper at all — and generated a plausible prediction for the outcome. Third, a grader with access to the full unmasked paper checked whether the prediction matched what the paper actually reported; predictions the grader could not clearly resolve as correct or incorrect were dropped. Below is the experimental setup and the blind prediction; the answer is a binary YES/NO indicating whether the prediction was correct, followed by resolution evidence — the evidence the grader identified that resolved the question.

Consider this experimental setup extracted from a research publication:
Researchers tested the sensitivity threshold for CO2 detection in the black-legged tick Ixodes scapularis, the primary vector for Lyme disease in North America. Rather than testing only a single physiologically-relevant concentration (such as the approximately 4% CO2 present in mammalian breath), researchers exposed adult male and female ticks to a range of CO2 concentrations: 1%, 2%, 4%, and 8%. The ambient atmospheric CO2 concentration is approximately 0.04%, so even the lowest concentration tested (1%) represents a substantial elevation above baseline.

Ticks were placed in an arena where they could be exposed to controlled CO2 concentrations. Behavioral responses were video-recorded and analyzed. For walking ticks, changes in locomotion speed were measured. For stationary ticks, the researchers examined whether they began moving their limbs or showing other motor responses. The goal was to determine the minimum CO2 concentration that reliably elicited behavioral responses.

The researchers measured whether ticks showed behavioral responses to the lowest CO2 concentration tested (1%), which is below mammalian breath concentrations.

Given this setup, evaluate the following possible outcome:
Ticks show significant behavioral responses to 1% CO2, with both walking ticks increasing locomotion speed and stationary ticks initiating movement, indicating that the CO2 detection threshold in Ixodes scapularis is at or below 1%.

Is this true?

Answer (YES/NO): NO